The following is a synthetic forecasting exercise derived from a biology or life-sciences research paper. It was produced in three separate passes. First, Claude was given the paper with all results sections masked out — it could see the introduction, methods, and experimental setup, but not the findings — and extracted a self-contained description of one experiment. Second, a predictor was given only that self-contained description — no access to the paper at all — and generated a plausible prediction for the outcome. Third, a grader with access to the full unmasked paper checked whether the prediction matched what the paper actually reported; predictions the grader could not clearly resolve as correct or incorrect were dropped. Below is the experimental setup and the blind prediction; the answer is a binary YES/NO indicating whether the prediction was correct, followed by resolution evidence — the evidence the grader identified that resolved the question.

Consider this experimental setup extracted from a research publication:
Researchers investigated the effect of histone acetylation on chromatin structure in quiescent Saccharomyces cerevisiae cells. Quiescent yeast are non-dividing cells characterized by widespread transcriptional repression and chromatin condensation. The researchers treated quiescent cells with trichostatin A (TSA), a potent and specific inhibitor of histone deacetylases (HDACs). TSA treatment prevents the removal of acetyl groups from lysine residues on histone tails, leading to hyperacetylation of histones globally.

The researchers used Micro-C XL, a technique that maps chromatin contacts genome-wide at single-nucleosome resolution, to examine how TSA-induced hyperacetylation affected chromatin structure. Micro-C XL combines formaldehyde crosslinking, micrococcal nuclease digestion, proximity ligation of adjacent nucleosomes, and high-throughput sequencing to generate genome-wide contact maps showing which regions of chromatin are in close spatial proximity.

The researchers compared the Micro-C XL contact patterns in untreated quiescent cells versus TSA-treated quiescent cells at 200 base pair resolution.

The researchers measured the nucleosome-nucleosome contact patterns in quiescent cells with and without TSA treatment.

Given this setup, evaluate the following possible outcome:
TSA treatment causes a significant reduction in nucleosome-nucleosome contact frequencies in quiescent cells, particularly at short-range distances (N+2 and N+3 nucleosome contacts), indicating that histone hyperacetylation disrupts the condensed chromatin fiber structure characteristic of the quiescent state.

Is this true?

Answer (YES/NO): NO